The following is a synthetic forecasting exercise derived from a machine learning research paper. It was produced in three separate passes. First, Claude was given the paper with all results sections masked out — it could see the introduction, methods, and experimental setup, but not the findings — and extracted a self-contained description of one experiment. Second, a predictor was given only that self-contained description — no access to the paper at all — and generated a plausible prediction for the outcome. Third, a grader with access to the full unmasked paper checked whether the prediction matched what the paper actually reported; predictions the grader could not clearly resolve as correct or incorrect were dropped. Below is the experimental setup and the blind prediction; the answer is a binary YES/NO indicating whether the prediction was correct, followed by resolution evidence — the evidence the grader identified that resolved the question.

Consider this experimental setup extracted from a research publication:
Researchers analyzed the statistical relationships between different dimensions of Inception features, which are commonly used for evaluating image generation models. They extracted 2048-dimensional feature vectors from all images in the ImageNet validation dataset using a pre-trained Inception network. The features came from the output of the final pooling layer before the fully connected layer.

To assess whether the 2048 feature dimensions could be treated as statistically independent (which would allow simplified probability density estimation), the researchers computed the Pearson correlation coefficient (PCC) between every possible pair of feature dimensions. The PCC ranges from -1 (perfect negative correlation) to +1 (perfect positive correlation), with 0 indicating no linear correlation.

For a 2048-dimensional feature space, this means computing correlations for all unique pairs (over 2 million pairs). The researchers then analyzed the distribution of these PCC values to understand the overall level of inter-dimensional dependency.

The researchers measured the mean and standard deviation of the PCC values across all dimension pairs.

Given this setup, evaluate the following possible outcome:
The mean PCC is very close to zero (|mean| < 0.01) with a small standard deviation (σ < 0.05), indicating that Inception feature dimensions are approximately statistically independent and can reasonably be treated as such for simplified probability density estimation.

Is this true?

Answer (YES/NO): NO